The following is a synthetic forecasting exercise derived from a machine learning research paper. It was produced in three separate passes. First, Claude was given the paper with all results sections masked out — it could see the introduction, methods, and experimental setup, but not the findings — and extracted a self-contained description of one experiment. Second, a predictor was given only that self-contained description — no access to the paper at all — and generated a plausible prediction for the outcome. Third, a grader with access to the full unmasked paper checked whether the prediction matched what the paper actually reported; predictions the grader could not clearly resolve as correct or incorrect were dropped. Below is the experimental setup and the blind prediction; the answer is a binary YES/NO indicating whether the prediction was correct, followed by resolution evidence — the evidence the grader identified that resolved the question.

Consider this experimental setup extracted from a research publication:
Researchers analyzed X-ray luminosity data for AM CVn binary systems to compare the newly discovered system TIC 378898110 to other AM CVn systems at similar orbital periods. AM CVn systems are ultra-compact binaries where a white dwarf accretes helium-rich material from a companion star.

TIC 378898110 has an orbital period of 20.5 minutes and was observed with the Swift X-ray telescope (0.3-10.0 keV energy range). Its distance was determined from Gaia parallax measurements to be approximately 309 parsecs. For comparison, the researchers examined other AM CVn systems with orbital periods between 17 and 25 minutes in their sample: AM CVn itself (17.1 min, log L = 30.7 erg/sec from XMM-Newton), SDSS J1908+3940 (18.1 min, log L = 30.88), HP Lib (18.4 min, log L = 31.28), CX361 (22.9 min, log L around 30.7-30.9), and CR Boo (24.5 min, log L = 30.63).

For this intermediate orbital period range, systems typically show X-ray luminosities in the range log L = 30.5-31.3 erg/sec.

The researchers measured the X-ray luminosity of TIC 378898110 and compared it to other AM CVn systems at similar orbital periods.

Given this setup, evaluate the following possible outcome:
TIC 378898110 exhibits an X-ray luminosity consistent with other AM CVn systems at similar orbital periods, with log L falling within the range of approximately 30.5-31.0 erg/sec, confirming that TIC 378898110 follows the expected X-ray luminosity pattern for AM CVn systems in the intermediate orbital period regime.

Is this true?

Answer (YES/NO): NO